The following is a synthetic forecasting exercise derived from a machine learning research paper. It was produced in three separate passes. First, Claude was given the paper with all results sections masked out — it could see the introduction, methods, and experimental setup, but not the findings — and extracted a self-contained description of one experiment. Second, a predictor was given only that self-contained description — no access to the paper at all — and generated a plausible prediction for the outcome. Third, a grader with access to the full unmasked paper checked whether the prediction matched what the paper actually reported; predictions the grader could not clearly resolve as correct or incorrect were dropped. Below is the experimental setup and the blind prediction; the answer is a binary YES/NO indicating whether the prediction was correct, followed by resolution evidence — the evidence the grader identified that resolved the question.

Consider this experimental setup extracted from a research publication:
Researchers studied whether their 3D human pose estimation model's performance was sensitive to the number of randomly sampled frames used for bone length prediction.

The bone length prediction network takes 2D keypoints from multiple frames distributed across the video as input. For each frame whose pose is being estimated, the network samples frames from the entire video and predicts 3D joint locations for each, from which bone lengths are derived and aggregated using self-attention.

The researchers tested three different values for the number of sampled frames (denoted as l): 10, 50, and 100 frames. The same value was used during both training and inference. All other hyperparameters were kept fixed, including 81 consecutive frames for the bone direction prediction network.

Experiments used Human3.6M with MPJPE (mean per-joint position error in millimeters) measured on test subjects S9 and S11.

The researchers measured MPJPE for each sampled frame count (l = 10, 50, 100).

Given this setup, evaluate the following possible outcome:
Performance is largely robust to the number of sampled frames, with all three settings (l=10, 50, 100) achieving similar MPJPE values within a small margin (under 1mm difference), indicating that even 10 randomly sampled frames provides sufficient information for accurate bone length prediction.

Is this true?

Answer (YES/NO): YES